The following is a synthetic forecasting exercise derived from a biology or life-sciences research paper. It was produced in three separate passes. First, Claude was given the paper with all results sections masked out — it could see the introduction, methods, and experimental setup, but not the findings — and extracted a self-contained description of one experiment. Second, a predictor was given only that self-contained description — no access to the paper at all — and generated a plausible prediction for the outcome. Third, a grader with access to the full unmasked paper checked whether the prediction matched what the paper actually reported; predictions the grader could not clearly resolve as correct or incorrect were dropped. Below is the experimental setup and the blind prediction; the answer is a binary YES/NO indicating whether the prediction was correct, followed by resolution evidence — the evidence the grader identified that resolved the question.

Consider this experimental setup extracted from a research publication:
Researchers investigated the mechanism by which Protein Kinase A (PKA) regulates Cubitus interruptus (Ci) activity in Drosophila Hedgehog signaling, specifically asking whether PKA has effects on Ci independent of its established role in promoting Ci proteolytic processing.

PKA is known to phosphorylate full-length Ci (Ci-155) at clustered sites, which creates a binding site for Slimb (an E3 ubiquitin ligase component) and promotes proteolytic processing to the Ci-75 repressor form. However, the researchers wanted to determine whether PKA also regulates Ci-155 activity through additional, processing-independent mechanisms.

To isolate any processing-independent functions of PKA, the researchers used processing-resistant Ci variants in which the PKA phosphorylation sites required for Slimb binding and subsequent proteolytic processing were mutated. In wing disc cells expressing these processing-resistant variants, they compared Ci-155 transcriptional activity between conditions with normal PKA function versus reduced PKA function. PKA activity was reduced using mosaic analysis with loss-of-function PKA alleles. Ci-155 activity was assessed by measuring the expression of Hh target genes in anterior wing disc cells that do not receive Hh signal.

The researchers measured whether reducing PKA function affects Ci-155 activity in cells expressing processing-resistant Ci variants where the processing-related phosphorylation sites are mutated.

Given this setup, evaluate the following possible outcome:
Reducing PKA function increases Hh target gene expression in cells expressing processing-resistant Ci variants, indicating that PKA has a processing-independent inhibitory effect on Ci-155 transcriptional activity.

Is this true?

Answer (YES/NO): YES